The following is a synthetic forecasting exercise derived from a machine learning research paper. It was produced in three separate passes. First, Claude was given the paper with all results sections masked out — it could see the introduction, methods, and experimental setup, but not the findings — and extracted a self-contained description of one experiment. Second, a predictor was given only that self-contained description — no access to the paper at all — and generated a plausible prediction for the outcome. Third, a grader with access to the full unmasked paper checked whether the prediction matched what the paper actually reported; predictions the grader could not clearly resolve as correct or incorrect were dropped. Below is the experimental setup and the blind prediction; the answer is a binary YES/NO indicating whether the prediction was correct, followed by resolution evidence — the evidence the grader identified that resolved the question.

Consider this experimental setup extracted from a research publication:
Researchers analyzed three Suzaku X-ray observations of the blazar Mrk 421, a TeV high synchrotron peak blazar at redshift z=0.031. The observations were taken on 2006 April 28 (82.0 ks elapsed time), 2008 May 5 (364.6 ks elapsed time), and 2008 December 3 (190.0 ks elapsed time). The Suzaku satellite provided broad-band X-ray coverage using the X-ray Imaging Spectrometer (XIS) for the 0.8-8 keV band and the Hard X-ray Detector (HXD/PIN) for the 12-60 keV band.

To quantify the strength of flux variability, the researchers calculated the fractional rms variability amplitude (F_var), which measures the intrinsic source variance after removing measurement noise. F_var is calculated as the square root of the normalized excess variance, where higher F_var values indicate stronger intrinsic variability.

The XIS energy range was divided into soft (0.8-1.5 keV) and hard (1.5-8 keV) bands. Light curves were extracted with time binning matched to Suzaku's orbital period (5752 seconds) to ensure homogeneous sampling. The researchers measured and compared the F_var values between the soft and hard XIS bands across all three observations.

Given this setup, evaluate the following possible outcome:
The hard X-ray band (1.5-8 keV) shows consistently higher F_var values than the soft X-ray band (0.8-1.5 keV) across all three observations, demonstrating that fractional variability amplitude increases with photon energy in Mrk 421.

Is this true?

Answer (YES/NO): YES